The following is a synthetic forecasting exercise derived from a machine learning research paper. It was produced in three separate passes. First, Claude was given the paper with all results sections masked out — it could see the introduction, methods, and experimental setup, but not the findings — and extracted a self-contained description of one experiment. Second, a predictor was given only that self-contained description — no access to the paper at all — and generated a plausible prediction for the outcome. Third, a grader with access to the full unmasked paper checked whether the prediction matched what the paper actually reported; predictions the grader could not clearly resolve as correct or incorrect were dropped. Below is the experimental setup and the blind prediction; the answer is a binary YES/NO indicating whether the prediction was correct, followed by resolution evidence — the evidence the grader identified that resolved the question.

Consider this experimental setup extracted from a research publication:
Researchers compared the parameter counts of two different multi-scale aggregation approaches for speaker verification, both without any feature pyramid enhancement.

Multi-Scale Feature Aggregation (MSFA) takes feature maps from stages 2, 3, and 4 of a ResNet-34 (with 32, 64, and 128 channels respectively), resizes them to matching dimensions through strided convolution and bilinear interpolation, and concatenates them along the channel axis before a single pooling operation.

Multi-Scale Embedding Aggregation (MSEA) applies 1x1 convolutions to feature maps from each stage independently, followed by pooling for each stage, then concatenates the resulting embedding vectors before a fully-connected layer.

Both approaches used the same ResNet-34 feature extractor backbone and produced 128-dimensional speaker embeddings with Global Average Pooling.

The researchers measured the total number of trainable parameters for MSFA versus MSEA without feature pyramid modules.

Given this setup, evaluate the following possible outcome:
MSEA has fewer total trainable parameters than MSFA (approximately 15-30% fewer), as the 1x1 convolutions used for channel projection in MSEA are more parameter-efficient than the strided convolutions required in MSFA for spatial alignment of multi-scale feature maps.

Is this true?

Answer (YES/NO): NO